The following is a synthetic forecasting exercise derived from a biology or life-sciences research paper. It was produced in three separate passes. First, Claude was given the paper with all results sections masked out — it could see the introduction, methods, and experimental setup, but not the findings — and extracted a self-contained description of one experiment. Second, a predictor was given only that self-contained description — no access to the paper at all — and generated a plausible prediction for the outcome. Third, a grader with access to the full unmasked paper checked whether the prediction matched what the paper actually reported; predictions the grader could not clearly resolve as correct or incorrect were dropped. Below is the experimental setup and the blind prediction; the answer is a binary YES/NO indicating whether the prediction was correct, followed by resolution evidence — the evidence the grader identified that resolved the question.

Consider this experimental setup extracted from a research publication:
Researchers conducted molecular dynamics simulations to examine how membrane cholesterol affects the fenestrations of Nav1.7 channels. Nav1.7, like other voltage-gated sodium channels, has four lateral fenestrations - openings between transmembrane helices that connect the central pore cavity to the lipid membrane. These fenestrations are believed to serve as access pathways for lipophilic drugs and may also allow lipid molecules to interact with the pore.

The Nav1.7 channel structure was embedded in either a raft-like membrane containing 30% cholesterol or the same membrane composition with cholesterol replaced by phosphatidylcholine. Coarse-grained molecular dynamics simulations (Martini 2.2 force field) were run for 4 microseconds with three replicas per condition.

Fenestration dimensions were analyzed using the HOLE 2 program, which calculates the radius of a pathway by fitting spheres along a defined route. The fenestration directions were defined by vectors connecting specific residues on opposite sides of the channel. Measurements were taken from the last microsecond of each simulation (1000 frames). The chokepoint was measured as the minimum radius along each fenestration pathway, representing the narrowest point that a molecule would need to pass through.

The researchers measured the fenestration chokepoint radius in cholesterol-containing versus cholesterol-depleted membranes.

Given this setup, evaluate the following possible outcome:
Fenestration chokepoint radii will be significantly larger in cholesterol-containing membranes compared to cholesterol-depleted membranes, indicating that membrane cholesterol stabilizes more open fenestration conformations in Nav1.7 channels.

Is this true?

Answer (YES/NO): YES